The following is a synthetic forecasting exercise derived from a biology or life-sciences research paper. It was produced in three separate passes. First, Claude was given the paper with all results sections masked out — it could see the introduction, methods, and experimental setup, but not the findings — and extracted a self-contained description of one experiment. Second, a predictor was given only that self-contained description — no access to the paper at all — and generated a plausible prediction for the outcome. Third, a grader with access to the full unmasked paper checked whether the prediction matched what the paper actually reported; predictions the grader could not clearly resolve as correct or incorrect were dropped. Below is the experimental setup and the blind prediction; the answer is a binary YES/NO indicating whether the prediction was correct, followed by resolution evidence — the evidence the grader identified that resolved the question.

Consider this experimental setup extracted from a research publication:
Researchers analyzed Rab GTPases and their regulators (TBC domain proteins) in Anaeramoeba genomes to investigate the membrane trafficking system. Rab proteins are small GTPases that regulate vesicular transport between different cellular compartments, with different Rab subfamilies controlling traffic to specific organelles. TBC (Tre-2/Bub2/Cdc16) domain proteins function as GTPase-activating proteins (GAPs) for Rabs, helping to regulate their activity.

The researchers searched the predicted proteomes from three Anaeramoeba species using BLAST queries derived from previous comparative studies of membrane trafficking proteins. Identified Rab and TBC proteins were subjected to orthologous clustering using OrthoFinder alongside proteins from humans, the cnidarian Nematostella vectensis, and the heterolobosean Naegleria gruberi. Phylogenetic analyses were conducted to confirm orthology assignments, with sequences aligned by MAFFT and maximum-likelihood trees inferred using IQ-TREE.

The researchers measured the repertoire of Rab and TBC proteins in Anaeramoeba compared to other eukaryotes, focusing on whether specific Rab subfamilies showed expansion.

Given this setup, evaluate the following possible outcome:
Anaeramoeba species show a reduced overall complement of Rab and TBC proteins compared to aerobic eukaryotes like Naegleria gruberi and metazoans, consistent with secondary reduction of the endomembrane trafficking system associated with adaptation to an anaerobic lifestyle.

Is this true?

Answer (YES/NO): NO